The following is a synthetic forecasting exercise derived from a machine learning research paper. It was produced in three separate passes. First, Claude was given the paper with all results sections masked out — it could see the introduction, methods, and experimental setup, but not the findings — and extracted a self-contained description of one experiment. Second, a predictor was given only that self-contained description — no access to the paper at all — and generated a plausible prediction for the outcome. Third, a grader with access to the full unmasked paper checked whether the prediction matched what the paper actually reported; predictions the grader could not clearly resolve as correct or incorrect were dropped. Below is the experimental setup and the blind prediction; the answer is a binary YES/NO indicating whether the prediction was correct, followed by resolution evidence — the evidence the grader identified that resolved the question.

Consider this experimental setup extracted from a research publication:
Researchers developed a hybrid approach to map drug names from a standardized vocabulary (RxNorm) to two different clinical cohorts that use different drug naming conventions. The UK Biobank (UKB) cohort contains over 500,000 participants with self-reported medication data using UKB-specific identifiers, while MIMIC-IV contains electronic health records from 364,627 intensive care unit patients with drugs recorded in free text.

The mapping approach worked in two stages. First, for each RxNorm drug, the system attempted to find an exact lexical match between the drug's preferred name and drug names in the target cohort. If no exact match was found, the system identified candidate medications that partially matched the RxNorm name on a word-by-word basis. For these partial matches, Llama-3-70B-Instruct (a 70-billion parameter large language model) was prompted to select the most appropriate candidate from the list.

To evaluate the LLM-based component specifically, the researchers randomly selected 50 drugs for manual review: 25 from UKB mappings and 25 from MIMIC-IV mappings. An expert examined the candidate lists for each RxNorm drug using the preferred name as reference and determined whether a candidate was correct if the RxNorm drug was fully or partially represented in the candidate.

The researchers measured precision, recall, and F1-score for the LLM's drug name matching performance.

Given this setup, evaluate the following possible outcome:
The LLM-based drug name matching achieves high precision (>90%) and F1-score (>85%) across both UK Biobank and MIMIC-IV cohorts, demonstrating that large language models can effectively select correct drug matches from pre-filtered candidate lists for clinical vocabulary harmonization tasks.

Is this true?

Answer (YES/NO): NO